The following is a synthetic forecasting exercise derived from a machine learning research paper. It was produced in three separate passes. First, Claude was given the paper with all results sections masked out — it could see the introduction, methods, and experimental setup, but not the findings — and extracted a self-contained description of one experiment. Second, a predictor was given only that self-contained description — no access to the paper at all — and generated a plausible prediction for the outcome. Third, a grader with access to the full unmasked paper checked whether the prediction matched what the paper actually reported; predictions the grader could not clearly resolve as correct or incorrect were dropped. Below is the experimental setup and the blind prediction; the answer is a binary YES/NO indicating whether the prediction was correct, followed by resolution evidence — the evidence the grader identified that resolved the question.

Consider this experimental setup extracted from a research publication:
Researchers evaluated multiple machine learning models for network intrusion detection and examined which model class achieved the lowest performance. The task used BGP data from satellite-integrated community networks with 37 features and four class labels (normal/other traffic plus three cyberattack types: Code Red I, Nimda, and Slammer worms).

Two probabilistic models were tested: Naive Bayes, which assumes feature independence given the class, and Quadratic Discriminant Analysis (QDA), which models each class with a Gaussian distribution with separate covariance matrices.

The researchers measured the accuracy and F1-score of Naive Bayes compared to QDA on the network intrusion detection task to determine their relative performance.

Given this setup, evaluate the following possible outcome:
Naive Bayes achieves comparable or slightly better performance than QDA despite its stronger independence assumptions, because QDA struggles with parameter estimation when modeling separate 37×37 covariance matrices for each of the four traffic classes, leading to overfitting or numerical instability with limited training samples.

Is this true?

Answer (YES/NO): NO